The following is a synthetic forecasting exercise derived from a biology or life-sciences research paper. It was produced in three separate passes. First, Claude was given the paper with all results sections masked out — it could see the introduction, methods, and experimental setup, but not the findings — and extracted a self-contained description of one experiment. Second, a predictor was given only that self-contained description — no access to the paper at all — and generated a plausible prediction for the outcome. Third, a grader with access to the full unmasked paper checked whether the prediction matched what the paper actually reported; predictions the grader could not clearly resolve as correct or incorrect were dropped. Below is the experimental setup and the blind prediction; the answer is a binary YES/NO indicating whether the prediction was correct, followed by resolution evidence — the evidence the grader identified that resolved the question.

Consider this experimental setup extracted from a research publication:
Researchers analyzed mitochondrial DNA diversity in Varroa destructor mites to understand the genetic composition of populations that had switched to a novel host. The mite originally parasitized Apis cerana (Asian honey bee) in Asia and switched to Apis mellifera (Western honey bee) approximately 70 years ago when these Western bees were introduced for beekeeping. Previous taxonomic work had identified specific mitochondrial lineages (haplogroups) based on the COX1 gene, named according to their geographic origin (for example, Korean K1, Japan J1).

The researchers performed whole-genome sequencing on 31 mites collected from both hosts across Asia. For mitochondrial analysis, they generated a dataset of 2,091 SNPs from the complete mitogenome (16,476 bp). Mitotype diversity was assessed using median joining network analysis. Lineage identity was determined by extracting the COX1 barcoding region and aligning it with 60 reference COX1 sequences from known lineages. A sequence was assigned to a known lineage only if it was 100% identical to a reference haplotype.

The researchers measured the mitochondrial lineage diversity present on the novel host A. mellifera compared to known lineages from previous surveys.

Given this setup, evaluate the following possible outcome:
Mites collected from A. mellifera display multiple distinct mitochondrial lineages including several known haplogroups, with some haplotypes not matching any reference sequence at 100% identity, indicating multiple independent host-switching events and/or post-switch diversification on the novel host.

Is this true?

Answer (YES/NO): NO